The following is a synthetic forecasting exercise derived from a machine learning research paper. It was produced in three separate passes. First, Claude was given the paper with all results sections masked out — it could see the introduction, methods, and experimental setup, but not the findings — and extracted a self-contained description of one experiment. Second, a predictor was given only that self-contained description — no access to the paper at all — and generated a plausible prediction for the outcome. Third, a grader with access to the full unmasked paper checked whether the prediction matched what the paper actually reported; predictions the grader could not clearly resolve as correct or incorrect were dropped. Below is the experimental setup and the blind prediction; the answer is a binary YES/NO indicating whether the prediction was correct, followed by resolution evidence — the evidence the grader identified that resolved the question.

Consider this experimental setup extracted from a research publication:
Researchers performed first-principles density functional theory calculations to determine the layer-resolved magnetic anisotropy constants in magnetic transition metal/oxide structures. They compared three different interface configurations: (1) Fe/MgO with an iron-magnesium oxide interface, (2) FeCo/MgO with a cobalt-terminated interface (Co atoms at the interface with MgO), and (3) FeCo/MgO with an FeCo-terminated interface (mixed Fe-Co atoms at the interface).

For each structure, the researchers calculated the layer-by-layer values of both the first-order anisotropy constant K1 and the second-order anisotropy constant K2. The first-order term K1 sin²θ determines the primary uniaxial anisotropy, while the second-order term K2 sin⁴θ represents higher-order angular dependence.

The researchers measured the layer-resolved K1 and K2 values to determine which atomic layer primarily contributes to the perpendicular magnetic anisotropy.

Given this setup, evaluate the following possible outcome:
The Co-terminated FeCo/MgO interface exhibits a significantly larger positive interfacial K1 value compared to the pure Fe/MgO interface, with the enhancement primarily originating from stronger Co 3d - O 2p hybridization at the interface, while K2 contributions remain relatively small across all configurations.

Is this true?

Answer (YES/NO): NO